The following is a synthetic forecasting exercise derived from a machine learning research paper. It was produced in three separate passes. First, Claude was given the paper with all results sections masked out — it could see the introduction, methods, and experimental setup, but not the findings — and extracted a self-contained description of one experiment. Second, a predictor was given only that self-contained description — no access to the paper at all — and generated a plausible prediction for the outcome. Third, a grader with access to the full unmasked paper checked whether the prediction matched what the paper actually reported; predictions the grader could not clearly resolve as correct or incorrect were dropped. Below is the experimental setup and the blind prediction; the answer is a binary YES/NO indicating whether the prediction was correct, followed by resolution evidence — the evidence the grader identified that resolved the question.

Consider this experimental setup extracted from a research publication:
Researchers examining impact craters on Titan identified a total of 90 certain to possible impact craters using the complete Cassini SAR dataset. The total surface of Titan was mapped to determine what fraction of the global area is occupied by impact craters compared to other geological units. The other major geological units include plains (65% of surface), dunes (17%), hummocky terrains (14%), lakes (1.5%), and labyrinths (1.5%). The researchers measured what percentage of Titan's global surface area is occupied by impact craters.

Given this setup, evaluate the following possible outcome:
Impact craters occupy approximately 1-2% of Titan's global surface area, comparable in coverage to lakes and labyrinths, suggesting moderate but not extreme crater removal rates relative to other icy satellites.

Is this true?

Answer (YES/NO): NO